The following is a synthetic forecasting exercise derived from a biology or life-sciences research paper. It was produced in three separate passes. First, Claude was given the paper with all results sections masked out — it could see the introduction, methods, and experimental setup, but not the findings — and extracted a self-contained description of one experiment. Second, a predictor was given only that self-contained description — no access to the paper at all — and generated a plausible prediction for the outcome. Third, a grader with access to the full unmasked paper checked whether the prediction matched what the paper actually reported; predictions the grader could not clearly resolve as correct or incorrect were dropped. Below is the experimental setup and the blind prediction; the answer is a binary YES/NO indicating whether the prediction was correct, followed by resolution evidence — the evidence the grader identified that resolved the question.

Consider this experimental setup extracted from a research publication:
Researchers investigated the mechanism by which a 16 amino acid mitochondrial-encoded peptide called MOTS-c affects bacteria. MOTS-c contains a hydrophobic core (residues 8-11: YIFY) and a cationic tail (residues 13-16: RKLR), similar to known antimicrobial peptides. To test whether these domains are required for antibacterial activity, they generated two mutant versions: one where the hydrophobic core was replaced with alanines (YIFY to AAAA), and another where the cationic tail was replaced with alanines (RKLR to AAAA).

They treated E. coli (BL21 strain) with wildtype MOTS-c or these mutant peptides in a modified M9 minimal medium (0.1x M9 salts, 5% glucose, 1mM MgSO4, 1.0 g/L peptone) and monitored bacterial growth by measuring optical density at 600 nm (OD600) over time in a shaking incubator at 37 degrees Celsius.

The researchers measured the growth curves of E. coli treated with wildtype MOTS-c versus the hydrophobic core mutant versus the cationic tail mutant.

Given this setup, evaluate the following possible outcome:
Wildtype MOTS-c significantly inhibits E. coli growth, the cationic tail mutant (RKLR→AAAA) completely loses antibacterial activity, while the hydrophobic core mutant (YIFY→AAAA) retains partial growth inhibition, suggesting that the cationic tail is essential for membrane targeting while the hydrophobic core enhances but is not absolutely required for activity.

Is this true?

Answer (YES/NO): NO